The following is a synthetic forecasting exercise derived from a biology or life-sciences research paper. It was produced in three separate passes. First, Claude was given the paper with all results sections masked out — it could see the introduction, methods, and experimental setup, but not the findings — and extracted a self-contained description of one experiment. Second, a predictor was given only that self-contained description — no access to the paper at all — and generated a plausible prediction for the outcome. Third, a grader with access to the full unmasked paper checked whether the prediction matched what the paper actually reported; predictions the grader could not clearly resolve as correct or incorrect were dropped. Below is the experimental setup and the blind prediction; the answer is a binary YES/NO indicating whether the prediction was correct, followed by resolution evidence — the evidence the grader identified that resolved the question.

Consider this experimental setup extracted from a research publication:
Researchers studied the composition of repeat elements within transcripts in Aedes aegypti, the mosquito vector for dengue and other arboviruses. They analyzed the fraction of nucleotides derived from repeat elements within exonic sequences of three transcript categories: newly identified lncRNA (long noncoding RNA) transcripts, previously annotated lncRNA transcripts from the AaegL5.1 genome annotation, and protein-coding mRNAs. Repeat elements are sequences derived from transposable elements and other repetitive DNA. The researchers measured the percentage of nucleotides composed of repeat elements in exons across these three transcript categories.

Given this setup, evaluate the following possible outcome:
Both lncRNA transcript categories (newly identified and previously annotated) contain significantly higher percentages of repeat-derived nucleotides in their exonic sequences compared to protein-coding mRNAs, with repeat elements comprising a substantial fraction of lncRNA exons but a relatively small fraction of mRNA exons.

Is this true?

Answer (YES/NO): YES